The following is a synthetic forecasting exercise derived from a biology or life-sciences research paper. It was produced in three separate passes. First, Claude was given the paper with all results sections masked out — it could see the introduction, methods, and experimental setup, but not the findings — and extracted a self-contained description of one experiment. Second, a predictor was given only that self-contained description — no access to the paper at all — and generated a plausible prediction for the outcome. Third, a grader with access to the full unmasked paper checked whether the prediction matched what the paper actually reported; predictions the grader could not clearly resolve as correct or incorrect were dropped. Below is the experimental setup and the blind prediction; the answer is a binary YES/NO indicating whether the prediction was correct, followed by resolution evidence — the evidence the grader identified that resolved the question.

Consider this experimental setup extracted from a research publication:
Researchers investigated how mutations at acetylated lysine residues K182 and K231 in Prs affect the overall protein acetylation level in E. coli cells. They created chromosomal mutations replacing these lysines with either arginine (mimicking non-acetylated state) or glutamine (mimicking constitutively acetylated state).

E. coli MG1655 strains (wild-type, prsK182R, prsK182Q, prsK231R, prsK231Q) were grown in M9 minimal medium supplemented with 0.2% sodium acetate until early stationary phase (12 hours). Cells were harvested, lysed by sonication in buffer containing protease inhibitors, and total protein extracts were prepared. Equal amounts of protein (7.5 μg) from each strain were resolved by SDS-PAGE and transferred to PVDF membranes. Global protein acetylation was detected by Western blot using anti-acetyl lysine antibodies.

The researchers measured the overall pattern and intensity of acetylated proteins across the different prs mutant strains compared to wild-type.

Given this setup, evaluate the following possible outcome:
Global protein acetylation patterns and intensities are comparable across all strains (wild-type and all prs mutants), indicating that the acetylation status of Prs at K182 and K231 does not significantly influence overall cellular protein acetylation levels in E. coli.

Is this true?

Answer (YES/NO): NO